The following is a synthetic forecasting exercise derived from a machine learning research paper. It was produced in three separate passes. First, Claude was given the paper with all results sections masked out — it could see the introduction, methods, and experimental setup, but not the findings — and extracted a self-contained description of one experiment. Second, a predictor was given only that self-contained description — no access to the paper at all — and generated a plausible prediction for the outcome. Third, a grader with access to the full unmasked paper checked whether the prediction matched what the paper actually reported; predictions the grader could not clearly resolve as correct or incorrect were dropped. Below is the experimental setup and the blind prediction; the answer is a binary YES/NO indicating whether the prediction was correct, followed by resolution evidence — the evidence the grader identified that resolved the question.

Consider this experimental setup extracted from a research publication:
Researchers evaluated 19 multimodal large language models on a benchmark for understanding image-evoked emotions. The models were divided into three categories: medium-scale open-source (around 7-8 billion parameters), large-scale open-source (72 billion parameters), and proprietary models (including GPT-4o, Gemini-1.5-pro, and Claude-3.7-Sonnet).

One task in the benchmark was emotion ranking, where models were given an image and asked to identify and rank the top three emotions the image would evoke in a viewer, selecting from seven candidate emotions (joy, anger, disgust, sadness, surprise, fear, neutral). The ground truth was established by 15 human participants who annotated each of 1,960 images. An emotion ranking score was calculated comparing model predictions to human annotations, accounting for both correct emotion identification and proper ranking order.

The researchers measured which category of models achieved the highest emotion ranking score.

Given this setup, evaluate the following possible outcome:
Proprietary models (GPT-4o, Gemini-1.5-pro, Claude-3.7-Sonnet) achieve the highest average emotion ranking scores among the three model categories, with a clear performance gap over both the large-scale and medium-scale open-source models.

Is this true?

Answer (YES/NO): NO